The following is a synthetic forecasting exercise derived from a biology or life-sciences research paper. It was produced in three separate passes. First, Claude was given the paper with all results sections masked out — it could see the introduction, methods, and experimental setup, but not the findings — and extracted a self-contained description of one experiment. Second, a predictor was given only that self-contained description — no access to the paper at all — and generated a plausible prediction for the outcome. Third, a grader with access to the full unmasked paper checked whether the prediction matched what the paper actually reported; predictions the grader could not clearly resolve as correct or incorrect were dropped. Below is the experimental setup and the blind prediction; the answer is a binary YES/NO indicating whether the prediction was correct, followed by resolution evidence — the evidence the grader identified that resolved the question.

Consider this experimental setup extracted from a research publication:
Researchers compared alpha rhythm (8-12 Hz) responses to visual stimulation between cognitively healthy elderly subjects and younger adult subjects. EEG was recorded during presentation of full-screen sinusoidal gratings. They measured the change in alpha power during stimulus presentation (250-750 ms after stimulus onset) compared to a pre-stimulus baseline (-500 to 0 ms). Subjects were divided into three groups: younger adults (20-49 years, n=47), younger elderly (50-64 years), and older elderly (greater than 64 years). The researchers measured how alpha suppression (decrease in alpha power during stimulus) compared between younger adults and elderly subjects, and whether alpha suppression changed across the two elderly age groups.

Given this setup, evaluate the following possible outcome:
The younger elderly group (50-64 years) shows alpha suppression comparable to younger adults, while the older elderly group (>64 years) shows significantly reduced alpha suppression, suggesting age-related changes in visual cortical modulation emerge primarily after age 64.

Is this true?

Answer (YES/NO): NO